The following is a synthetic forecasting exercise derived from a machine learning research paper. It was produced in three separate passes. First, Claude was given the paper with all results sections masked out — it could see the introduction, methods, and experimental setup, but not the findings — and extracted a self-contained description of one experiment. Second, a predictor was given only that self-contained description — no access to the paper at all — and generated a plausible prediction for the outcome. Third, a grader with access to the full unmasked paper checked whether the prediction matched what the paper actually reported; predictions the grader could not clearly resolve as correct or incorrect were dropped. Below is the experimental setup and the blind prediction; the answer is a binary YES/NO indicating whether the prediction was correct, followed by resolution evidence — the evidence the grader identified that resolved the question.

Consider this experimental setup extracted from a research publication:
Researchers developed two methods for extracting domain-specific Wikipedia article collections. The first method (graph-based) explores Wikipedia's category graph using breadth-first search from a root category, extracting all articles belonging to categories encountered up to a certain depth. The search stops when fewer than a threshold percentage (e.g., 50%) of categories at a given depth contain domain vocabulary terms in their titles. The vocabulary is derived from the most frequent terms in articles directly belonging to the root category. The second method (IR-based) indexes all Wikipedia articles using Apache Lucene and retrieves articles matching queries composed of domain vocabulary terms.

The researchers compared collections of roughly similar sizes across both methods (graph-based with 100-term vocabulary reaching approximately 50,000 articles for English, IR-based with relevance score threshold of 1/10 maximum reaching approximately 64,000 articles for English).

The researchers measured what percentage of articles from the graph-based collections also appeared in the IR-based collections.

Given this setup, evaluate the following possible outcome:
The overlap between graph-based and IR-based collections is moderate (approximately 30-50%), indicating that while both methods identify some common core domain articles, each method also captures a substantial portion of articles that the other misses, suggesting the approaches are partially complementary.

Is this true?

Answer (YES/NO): NO